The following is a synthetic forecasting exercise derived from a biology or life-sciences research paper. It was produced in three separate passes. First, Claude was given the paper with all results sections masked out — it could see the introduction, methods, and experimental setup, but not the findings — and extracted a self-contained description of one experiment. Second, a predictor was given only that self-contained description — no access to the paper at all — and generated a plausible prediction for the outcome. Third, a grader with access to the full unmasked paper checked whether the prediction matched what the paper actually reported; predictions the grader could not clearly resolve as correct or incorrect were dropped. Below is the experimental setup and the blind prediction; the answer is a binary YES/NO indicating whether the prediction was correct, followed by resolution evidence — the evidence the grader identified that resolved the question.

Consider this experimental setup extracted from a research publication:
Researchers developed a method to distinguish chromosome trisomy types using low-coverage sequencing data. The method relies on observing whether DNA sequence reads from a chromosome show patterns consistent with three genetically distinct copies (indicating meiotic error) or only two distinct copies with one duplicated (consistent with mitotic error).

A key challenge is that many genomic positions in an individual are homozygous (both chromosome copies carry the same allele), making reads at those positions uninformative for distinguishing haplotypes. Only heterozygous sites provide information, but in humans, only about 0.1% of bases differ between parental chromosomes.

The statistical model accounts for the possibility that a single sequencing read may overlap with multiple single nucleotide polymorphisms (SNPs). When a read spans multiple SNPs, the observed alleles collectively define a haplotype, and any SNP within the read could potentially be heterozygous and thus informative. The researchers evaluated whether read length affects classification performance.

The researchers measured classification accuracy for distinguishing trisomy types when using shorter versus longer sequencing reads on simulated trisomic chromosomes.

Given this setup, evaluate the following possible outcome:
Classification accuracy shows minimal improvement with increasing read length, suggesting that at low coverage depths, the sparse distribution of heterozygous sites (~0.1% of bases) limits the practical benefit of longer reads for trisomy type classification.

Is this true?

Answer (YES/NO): NO